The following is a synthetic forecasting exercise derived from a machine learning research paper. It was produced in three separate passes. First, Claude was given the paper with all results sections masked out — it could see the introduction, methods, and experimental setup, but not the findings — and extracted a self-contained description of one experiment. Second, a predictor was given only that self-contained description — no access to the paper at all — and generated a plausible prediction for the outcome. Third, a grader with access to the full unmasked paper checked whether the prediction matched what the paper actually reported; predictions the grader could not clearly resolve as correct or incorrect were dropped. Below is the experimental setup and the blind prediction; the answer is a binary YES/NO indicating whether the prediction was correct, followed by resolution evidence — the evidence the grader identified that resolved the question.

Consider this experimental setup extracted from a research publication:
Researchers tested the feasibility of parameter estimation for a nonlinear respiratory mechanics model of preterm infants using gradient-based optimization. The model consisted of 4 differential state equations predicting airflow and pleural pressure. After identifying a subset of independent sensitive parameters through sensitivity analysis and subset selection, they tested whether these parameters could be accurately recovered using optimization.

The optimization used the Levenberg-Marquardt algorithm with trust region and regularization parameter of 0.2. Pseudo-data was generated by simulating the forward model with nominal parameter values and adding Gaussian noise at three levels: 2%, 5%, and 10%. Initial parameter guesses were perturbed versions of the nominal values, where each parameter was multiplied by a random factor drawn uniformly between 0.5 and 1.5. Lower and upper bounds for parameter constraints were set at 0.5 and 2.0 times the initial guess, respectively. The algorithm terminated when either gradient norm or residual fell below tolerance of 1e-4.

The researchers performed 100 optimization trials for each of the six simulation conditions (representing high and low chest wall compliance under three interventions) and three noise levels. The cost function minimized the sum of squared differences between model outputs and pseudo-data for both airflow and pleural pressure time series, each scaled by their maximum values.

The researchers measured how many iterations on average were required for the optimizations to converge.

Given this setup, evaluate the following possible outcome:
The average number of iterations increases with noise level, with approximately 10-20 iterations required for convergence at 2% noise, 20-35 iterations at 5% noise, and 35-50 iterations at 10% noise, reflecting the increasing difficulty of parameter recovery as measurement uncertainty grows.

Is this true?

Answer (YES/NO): NO